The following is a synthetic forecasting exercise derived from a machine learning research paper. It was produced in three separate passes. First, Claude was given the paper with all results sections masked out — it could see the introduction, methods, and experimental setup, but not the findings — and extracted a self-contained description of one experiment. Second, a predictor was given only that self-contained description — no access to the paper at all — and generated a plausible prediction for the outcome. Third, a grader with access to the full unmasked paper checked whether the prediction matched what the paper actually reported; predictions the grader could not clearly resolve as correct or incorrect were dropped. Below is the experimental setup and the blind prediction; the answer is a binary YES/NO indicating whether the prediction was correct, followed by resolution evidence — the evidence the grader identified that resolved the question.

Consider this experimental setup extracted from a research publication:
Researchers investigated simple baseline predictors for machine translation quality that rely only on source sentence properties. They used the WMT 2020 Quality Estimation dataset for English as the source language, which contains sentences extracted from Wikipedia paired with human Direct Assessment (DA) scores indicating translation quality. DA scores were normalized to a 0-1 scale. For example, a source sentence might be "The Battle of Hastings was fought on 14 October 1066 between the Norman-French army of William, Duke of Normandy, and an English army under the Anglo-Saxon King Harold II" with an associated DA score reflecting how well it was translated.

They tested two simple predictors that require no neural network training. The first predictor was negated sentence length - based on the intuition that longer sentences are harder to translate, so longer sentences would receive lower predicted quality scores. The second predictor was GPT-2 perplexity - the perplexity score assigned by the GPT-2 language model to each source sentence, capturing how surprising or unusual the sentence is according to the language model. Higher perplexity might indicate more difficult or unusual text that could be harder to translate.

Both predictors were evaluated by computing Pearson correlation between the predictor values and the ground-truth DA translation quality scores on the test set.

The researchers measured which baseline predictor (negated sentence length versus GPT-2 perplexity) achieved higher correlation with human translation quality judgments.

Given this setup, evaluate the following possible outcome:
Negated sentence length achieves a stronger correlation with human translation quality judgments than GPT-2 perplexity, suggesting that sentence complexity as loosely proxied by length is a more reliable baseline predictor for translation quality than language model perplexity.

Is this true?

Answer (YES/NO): YES